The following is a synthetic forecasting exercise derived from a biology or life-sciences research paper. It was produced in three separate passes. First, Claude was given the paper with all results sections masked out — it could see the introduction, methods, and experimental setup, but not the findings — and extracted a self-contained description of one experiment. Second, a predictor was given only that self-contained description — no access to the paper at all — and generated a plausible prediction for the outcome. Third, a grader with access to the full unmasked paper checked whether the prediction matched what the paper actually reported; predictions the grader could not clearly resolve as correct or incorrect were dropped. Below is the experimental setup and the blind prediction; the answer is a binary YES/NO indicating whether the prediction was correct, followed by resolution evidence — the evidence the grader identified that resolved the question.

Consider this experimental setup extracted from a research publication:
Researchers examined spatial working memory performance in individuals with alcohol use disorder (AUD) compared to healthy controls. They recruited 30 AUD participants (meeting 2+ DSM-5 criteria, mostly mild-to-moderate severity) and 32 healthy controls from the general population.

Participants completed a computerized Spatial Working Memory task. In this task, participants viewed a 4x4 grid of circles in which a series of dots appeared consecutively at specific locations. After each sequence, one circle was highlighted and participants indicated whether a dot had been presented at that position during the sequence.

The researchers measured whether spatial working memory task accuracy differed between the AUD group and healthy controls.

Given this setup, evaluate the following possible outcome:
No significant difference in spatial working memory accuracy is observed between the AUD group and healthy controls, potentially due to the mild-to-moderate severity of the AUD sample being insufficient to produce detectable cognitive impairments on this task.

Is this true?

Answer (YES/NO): NO